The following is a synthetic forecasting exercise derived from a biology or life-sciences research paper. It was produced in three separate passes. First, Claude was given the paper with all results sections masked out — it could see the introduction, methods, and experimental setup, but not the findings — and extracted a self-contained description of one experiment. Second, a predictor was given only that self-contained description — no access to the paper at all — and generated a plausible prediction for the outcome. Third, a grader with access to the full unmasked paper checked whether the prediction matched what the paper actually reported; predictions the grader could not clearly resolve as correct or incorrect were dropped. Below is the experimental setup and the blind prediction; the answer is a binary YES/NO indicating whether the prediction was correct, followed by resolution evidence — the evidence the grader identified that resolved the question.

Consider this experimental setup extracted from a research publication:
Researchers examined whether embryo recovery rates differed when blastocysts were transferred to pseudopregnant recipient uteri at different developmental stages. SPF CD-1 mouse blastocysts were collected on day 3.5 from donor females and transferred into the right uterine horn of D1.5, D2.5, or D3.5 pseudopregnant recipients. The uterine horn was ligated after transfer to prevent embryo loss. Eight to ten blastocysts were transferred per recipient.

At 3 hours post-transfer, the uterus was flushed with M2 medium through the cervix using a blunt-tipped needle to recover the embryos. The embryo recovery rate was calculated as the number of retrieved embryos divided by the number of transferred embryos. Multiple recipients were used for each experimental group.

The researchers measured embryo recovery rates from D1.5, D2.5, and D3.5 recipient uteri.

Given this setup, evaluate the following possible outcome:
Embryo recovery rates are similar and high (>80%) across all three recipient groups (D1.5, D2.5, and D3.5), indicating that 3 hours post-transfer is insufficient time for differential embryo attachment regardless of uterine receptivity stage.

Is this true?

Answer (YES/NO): NO